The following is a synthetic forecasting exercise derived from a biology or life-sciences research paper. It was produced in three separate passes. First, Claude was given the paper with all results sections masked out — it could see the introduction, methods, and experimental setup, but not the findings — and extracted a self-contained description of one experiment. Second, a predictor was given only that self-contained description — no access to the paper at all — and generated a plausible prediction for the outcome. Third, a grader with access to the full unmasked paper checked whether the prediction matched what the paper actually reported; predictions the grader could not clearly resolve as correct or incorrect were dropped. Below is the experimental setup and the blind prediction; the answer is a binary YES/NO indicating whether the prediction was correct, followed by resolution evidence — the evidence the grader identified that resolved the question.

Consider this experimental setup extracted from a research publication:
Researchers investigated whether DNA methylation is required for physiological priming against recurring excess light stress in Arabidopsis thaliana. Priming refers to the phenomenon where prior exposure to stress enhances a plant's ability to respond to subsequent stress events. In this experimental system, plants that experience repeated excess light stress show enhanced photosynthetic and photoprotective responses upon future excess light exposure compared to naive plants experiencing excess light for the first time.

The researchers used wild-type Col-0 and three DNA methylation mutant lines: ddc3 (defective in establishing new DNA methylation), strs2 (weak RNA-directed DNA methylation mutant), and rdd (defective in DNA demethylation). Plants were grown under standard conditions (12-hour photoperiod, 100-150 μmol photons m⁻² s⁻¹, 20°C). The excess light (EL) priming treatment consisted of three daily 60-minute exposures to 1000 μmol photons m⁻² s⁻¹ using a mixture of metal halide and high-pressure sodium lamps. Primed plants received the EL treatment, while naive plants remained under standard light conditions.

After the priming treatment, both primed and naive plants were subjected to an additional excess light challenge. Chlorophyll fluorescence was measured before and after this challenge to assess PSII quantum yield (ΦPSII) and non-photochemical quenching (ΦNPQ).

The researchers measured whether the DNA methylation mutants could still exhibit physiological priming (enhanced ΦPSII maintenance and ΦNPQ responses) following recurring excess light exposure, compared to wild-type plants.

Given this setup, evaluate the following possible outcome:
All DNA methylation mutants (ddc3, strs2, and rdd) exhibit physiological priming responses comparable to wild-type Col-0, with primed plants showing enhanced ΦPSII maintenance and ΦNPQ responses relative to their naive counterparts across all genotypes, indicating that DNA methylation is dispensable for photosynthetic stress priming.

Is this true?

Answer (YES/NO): YES